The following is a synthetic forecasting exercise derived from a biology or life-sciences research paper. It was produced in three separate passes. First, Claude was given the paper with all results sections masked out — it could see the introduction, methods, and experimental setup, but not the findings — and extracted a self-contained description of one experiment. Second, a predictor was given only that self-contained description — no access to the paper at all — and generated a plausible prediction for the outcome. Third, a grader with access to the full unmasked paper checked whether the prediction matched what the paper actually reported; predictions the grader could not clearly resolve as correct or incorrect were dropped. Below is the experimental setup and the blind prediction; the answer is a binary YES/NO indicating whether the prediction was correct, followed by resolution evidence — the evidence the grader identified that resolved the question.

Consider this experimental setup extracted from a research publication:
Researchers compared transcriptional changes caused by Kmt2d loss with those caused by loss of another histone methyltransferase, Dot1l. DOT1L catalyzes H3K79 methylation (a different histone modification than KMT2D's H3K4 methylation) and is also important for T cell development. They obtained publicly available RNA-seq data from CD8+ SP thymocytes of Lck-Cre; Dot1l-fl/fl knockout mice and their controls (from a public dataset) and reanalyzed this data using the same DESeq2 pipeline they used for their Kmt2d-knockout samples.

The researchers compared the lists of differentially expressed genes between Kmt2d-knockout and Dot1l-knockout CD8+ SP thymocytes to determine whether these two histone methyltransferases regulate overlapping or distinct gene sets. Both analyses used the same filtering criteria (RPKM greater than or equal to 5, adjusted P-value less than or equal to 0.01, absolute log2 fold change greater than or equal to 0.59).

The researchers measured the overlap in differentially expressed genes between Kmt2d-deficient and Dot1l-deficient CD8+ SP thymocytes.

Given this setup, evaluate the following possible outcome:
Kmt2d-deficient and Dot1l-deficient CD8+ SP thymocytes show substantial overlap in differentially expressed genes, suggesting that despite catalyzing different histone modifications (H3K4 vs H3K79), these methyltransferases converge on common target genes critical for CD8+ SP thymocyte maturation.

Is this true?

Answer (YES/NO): NO